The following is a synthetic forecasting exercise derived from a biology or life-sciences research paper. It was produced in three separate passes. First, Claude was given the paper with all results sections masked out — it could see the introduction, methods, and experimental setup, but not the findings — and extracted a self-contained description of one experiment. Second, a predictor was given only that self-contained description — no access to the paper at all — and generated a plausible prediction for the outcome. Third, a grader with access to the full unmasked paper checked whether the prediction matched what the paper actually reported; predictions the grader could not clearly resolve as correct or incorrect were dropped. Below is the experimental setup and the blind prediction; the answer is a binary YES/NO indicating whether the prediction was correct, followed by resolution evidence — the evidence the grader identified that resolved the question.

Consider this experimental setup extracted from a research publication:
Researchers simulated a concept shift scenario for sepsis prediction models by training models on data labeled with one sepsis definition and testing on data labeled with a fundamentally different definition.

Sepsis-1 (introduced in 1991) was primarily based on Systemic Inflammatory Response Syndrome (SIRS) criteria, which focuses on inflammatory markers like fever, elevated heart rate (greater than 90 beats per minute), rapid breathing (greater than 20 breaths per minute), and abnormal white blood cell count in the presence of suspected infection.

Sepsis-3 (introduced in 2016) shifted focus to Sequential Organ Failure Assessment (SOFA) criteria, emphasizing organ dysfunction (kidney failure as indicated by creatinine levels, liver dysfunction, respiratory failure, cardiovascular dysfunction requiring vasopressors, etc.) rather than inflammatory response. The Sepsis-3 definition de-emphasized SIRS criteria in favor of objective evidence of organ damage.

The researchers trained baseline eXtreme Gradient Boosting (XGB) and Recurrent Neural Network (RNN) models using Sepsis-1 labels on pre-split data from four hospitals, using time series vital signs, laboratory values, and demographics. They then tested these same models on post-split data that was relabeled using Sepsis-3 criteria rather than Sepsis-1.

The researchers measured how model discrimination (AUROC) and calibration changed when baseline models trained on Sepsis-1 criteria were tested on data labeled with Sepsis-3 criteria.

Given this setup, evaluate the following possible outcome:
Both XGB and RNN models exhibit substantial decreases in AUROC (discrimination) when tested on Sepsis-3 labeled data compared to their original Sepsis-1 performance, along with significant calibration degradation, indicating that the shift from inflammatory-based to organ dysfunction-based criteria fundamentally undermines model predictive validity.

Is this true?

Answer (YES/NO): NO